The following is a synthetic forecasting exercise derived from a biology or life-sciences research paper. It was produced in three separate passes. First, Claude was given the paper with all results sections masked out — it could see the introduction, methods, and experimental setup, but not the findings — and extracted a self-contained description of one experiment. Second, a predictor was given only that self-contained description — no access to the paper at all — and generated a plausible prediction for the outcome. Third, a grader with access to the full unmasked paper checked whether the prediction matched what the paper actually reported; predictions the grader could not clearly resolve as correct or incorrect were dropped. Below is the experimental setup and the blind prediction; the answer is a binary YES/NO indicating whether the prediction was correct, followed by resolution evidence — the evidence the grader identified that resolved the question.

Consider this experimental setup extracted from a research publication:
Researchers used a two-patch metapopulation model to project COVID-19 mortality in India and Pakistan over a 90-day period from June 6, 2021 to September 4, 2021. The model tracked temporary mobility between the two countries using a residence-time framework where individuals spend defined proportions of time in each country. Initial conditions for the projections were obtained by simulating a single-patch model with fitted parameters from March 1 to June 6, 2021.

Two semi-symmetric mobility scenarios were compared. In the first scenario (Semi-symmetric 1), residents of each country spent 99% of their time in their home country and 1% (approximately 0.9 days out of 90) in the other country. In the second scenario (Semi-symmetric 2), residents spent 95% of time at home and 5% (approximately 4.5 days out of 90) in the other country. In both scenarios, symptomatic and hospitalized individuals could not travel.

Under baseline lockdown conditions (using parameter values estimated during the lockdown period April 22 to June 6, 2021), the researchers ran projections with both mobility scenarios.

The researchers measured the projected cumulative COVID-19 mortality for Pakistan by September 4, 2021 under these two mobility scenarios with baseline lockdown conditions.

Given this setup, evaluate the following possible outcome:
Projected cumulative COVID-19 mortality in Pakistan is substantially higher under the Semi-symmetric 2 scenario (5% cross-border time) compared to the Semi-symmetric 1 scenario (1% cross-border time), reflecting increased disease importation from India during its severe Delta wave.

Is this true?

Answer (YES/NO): YES